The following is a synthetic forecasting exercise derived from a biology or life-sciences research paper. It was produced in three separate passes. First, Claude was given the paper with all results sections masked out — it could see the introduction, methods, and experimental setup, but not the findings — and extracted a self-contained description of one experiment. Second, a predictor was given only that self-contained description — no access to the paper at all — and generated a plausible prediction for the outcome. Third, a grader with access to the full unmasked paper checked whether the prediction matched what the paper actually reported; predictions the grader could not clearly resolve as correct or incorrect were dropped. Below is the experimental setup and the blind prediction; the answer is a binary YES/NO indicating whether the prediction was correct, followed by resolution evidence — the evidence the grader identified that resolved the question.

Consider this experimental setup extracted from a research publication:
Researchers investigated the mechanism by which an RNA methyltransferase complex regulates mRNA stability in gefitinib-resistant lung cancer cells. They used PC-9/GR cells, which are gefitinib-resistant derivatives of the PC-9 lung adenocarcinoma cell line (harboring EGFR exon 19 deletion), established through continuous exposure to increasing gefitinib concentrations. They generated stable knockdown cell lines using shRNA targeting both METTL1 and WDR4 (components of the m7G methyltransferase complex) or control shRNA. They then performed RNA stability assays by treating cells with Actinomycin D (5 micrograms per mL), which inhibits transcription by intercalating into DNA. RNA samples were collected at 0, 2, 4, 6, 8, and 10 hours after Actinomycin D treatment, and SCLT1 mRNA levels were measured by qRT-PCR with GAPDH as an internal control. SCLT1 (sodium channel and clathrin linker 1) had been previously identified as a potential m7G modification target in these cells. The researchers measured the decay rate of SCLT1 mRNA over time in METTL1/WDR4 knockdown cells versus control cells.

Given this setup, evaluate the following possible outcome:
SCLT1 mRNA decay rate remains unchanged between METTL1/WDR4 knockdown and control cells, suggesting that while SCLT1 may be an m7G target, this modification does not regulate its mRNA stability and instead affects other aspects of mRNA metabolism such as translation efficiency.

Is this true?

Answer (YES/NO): NO